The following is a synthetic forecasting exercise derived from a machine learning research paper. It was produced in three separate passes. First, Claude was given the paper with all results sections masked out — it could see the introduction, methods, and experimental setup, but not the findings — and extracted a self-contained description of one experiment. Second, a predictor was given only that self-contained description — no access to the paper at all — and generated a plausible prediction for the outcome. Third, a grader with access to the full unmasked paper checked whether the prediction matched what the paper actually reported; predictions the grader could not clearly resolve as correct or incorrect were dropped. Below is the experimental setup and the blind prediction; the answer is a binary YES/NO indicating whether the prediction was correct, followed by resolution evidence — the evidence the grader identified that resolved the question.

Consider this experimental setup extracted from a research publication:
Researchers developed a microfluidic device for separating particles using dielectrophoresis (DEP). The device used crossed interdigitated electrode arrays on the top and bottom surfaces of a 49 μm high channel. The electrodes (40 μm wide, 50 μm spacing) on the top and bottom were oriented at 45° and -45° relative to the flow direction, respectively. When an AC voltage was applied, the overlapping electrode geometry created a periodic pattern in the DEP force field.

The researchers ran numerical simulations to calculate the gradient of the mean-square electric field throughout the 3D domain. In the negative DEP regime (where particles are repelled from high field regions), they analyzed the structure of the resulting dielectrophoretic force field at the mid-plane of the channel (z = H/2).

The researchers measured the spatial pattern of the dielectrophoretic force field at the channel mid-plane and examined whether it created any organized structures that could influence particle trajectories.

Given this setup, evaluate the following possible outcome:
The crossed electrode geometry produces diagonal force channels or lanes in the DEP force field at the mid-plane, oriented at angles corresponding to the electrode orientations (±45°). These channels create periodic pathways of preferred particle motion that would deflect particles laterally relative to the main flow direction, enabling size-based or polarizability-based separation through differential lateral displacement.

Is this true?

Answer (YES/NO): NO